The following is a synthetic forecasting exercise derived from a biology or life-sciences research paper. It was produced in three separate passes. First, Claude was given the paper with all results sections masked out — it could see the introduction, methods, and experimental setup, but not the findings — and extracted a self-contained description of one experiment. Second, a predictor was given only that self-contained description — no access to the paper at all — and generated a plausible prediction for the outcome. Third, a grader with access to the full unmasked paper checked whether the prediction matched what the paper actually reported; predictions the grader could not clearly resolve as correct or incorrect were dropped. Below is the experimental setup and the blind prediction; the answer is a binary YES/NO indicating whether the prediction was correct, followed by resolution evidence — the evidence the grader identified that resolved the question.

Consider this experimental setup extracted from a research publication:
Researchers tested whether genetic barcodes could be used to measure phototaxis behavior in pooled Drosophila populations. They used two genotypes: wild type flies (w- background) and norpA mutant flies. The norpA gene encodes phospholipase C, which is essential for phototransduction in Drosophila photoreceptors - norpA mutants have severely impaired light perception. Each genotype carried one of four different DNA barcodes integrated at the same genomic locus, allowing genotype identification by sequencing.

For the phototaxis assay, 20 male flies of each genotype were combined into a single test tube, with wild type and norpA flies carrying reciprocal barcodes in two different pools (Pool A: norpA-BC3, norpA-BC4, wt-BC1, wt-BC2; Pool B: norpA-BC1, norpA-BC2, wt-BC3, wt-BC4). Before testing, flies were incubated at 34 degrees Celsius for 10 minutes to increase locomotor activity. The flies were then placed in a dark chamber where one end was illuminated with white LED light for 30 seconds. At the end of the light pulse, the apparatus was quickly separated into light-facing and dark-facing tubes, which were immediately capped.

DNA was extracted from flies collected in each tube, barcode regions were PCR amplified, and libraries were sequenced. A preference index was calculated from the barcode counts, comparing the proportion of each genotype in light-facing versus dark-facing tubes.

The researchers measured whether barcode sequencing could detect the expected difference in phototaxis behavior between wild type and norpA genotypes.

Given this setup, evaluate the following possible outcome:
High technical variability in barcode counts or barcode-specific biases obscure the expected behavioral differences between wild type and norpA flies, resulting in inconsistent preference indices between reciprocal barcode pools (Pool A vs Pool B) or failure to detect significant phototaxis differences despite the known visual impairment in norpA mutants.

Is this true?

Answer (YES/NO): NO